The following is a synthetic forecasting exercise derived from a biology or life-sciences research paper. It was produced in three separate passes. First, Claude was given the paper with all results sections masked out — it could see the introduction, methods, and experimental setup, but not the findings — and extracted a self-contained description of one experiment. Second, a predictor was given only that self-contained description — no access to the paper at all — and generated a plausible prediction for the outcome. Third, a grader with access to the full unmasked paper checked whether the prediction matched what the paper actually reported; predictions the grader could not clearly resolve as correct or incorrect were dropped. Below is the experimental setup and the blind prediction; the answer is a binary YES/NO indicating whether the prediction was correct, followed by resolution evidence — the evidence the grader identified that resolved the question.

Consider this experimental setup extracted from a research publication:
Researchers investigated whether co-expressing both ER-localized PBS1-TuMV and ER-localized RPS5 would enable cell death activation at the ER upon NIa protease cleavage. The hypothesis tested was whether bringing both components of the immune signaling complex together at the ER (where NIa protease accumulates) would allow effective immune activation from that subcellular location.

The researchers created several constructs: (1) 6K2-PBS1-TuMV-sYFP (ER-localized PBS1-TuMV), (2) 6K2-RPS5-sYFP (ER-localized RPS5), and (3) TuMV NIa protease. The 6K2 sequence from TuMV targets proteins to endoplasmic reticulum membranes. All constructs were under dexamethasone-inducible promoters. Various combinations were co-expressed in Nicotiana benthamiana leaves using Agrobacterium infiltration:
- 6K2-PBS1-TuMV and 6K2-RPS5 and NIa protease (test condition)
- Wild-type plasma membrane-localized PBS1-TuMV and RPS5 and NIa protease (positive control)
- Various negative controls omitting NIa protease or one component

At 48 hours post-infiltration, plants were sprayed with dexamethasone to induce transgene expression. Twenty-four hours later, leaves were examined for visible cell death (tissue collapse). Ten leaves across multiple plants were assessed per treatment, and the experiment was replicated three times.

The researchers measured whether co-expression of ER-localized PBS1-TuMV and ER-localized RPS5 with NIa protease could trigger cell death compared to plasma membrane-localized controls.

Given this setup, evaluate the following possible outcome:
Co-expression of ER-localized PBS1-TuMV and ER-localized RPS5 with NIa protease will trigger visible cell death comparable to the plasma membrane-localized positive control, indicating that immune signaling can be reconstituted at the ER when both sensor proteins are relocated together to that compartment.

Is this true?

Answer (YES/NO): NO